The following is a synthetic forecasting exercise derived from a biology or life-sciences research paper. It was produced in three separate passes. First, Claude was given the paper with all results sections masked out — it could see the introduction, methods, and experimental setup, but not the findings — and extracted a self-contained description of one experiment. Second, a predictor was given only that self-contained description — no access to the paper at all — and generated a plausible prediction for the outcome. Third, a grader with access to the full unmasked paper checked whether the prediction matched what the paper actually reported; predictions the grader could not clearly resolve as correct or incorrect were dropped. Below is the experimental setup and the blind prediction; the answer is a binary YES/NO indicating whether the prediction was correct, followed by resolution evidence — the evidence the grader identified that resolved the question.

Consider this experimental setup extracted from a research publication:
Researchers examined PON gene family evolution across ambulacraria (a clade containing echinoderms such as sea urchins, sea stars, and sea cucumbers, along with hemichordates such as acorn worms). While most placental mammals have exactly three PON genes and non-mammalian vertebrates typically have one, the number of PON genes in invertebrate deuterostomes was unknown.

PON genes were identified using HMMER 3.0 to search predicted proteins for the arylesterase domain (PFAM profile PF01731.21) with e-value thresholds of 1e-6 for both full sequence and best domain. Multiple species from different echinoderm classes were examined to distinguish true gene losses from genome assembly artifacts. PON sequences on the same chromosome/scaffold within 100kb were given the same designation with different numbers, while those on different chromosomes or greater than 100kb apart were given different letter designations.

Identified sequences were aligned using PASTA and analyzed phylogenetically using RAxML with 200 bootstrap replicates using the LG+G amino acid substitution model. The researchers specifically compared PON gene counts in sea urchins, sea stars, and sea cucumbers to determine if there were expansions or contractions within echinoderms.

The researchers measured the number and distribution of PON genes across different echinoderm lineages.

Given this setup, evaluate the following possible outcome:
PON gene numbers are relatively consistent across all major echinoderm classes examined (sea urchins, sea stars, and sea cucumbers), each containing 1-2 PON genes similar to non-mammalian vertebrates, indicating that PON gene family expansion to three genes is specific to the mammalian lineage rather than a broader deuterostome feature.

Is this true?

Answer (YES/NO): NO